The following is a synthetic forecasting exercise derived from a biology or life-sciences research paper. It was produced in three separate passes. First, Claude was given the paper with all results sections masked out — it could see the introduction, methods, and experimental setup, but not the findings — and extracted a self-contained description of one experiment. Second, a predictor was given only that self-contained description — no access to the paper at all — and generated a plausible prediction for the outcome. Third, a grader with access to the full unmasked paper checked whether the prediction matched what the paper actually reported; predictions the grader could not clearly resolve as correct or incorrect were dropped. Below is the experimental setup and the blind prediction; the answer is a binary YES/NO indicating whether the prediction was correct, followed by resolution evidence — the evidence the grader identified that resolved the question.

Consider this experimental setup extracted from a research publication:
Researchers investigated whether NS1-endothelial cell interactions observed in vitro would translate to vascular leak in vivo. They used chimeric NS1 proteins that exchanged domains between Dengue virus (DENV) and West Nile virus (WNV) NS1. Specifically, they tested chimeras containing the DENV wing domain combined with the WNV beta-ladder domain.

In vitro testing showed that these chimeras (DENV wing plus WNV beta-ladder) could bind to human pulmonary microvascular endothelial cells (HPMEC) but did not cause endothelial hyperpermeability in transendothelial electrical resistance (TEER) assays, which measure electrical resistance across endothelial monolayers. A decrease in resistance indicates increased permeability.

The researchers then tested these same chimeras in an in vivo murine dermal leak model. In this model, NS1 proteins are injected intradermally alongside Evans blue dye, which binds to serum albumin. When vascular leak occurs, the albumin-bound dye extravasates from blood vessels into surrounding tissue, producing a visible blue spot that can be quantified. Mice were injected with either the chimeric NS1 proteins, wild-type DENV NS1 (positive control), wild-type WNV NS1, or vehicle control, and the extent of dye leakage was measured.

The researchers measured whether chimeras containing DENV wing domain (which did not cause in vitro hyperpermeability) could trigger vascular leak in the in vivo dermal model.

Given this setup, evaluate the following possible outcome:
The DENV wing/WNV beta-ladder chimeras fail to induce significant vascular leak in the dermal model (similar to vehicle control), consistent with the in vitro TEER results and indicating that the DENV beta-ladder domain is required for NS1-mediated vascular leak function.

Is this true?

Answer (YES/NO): NO